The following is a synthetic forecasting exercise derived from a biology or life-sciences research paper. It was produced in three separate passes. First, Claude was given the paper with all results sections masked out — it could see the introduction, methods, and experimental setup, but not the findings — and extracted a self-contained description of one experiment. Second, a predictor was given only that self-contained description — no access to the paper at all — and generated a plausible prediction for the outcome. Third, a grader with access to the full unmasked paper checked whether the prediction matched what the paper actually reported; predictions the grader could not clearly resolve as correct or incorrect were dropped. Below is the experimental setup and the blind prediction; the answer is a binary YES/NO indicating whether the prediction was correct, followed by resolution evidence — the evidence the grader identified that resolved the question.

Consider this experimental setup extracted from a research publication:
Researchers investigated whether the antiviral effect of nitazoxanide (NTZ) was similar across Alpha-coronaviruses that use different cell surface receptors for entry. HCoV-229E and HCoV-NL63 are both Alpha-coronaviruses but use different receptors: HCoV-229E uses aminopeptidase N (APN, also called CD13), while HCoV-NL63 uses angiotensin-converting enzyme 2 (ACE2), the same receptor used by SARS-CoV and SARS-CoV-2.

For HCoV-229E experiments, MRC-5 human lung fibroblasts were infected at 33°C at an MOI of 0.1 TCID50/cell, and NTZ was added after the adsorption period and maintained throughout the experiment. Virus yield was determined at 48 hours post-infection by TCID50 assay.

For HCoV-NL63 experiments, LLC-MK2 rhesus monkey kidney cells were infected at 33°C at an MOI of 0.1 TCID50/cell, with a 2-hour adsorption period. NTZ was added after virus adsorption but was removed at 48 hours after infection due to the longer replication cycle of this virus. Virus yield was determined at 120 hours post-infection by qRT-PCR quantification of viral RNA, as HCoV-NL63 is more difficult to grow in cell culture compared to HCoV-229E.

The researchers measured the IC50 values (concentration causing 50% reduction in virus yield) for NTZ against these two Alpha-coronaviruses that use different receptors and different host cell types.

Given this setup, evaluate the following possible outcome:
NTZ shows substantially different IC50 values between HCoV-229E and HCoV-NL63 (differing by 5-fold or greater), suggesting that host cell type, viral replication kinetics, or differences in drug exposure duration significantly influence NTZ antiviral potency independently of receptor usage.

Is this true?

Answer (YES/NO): NO